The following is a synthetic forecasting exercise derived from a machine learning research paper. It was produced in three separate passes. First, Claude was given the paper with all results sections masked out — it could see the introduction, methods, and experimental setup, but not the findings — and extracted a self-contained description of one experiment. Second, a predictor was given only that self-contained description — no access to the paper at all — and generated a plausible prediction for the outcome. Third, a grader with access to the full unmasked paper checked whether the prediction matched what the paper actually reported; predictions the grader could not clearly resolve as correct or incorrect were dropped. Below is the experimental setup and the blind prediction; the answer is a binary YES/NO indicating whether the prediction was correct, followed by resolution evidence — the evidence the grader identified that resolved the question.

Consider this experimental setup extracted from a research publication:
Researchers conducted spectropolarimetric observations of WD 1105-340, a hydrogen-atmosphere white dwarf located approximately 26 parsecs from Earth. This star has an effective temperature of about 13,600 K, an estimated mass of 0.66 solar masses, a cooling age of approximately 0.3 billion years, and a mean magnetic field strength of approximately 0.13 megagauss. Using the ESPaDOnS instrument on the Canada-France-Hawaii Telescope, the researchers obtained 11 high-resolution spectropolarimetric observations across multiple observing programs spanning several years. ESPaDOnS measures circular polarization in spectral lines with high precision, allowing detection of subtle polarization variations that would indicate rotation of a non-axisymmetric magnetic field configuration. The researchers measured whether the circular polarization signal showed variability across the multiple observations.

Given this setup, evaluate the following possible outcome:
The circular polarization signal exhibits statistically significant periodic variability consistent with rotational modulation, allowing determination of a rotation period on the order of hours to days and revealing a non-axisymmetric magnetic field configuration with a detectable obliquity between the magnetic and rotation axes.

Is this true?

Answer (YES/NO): NO